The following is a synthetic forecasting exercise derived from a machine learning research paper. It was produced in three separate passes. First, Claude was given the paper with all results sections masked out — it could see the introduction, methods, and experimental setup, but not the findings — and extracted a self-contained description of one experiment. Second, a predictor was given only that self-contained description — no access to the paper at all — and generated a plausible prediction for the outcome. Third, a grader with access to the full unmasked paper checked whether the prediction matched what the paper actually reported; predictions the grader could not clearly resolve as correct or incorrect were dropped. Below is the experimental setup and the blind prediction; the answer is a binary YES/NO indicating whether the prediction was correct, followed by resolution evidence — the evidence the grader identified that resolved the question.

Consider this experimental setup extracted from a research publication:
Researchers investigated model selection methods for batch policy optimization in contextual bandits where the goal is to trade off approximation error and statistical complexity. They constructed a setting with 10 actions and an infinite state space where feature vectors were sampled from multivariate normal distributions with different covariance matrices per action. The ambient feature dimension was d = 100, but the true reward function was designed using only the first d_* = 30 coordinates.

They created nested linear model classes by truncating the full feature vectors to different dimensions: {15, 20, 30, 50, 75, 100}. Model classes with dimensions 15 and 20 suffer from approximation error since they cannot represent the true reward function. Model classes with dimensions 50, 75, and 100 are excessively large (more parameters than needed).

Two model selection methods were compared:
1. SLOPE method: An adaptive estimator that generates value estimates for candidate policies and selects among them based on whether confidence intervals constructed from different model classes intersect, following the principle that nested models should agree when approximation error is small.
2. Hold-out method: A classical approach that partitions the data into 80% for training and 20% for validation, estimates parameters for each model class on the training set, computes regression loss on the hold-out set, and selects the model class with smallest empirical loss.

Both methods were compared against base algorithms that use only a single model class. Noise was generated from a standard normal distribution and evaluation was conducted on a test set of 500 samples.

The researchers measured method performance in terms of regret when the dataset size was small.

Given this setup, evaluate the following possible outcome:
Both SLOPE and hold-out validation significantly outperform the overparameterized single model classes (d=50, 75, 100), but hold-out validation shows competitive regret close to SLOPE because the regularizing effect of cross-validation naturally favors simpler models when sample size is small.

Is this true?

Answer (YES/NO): NO